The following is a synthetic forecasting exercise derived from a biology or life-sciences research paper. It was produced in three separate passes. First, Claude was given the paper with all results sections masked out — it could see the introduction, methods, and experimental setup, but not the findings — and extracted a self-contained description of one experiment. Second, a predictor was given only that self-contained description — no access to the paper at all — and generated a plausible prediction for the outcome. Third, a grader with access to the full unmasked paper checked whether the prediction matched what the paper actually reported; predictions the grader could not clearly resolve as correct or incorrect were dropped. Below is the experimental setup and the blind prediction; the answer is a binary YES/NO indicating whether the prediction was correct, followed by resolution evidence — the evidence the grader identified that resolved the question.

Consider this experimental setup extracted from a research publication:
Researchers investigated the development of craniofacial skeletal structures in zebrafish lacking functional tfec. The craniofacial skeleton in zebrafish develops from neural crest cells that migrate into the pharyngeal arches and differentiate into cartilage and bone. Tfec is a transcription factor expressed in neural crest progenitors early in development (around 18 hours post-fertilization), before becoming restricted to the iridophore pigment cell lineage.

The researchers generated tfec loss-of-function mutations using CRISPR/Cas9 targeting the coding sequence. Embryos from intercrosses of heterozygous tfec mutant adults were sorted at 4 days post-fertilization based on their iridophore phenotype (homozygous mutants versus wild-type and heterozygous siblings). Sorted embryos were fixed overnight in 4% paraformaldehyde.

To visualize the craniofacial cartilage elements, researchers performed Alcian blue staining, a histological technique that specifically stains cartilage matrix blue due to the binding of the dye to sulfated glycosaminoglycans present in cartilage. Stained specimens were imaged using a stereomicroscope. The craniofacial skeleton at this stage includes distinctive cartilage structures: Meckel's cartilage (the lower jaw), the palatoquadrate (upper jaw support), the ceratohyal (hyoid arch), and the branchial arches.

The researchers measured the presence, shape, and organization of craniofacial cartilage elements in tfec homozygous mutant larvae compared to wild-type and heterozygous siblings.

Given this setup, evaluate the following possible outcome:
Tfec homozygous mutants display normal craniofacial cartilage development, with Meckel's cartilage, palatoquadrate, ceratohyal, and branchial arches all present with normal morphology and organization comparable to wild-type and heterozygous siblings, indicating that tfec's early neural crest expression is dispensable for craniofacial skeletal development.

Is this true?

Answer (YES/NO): YES